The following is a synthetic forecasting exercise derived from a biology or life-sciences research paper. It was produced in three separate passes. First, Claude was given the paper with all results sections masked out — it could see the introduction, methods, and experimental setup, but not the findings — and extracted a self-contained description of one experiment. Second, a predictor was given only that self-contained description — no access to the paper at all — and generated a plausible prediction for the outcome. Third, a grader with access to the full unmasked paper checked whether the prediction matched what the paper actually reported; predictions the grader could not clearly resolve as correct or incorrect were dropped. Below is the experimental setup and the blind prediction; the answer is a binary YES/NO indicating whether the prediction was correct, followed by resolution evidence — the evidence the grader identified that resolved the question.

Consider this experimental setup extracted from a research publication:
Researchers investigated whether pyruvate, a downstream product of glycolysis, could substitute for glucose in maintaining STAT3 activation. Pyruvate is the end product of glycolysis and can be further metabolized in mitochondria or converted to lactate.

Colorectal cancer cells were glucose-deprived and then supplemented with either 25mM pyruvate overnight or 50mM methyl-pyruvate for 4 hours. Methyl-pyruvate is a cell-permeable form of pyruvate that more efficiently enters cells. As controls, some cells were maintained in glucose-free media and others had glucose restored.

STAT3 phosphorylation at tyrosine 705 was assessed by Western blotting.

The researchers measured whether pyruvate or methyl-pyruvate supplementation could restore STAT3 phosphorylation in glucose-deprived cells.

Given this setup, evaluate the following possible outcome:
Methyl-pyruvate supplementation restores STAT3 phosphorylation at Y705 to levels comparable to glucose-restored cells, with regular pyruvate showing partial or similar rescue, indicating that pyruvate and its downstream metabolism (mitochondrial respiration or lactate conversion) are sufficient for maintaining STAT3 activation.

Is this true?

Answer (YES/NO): NO